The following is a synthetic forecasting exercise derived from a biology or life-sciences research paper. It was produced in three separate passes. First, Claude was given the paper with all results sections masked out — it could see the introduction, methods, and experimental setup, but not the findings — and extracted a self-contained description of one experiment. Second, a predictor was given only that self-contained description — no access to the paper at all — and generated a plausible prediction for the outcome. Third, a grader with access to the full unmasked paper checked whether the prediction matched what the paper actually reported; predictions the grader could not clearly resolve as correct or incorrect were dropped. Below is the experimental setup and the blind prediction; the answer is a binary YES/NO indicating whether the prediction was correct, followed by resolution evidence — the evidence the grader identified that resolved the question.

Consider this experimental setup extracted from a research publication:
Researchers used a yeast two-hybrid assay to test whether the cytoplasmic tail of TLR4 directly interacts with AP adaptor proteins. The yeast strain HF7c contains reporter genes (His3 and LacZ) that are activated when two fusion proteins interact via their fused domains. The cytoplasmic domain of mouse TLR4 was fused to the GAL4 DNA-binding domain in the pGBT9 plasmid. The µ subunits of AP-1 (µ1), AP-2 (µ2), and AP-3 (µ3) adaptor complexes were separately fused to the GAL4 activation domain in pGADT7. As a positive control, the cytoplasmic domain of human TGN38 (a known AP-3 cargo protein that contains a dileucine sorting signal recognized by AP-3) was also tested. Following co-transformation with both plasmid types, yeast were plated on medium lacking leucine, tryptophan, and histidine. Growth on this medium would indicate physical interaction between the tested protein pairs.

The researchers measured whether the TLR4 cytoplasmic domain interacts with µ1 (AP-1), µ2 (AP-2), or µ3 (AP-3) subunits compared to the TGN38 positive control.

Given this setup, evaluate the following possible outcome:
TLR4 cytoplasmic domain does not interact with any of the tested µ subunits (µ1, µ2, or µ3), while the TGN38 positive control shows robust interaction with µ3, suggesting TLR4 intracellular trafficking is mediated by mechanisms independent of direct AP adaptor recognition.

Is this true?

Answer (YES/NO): YES